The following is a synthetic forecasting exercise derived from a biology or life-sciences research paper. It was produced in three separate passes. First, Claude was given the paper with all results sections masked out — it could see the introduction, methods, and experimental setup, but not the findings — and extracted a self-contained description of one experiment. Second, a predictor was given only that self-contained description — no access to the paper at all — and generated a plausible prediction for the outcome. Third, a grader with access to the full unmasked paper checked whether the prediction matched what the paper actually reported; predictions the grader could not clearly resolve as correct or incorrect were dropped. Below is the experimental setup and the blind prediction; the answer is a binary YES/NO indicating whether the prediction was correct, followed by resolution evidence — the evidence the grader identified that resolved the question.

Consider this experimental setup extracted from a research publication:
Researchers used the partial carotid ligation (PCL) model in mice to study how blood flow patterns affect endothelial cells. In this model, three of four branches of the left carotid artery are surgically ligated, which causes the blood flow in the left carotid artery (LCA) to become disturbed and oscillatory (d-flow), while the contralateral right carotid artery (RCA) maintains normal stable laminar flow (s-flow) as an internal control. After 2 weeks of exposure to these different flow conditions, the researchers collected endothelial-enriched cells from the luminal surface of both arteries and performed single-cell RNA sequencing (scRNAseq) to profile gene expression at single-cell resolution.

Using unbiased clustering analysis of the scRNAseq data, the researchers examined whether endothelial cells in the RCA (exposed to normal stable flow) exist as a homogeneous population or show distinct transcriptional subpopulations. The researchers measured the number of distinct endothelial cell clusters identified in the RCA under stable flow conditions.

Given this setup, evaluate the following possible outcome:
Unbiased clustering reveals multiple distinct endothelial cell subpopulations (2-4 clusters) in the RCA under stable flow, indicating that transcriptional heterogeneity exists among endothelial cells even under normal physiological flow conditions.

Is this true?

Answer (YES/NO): YES